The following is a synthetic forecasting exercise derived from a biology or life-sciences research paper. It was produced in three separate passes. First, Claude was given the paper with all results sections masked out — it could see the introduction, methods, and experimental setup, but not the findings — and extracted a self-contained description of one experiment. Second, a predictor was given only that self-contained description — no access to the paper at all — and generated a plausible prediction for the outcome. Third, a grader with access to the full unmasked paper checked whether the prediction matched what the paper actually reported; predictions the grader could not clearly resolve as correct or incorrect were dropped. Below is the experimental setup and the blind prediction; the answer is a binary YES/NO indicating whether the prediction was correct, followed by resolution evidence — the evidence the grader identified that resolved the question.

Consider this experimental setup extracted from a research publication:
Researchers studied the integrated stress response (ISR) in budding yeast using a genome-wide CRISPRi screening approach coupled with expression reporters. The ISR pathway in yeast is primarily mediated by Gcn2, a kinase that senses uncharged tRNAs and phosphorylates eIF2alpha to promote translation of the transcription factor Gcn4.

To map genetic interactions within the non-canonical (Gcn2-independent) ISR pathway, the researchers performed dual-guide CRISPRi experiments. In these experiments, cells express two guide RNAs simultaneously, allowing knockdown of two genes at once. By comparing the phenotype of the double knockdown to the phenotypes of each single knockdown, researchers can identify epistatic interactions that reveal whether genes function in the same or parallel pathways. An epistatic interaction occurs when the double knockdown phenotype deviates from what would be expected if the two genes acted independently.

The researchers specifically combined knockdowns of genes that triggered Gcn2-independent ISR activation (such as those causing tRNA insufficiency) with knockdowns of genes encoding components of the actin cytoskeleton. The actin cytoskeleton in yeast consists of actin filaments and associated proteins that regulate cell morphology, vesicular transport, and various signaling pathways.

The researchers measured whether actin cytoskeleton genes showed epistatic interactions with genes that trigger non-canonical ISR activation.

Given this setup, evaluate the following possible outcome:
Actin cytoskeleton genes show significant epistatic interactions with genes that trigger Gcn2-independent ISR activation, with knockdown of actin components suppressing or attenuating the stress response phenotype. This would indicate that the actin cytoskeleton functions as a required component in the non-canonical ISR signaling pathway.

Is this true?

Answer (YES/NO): YES